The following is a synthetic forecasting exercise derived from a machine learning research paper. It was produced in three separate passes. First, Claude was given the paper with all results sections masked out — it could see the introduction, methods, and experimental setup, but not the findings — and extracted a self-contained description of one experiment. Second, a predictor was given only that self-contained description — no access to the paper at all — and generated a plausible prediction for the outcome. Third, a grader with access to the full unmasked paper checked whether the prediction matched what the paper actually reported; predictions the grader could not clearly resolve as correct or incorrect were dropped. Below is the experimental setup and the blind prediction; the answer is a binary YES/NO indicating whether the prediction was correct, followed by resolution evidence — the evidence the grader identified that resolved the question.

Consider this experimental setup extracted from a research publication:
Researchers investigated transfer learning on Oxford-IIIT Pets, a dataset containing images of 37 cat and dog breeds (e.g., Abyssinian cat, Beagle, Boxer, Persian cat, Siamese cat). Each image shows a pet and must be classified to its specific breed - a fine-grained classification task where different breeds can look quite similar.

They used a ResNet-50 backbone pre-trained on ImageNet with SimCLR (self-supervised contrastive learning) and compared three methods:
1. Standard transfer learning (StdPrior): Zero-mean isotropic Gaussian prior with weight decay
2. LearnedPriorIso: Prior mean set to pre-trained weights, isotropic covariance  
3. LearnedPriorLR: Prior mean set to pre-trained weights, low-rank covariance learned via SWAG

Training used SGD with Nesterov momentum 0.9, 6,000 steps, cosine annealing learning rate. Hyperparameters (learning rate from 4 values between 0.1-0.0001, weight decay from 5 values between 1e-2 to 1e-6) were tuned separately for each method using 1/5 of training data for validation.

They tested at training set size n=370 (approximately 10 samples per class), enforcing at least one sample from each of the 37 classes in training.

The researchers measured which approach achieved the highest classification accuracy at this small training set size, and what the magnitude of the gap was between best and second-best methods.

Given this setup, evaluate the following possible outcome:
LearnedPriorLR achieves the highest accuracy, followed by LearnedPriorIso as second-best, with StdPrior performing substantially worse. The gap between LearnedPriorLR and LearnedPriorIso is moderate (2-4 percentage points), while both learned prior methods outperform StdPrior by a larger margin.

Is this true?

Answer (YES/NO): NO